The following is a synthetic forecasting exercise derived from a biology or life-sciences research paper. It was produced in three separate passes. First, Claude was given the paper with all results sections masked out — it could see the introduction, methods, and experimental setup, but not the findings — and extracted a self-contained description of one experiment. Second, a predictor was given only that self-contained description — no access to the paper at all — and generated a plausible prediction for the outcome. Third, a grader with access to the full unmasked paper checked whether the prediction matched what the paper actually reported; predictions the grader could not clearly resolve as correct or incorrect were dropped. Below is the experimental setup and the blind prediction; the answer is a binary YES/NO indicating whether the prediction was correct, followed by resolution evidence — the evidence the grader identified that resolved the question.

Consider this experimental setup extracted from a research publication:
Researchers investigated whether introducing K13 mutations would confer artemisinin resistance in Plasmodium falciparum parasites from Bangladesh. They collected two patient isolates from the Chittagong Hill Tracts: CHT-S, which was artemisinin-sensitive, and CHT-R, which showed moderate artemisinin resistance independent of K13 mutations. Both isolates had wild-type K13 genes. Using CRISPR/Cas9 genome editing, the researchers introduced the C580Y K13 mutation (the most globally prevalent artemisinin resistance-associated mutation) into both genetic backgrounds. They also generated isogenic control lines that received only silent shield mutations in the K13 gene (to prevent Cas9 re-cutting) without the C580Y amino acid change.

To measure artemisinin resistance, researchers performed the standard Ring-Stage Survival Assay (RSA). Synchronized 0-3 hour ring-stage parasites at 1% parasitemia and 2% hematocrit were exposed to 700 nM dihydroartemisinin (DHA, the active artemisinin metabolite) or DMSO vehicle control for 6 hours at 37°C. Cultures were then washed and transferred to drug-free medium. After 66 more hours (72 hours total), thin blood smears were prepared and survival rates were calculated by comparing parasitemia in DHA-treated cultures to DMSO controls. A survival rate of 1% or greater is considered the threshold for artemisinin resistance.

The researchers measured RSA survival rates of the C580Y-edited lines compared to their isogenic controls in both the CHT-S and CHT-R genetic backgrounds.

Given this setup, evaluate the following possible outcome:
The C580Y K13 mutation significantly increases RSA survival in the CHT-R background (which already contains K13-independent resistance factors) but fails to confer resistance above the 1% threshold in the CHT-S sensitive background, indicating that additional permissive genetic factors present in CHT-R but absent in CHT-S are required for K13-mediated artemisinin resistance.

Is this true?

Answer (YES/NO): NO